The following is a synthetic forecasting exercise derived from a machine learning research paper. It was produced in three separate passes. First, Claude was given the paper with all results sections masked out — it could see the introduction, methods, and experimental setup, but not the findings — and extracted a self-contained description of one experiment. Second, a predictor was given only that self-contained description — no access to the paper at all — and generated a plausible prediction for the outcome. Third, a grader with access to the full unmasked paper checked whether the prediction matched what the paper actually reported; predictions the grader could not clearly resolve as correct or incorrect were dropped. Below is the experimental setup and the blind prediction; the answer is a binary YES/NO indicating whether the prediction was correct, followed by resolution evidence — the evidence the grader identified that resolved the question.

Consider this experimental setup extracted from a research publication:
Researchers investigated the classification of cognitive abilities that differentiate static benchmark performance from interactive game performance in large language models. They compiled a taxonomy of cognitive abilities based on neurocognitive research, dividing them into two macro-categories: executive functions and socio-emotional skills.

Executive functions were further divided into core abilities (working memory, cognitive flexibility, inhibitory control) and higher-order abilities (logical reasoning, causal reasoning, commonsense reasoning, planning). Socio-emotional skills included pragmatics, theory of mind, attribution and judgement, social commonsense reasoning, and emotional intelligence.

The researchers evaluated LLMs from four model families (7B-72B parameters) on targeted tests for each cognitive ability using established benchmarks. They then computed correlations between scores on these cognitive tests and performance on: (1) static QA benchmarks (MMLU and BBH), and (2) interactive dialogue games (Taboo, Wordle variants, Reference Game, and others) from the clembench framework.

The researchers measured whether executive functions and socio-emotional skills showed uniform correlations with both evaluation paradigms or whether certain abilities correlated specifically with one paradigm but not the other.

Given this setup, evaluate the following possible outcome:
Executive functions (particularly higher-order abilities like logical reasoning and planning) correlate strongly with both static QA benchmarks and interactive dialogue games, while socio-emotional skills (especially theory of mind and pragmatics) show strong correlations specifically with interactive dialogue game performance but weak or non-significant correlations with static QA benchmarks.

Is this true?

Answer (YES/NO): NO